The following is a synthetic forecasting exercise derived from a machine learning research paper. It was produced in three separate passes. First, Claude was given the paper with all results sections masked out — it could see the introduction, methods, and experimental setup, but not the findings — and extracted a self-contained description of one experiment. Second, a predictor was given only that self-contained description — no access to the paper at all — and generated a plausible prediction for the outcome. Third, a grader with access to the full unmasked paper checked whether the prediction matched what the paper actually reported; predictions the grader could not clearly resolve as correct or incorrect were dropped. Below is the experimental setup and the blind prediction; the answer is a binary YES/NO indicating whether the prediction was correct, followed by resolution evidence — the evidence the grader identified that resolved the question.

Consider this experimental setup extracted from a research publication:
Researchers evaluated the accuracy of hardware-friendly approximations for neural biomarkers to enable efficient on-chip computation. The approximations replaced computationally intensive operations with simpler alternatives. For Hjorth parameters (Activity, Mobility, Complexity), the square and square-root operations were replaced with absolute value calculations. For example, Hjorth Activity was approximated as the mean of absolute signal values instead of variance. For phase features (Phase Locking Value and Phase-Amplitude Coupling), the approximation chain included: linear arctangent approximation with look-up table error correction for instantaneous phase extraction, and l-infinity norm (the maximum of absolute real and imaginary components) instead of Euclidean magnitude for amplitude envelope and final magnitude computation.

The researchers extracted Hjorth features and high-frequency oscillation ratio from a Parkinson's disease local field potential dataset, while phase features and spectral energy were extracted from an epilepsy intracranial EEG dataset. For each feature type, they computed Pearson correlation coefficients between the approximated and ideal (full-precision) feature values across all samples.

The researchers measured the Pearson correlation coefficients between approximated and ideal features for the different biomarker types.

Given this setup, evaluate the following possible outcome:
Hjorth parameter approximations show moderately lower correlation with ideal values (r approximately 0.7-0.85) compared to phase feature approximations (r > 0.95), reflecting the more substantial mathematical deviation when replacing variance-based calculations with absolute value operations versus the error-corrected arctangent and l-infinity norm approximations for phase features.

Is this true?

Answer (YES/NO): NO